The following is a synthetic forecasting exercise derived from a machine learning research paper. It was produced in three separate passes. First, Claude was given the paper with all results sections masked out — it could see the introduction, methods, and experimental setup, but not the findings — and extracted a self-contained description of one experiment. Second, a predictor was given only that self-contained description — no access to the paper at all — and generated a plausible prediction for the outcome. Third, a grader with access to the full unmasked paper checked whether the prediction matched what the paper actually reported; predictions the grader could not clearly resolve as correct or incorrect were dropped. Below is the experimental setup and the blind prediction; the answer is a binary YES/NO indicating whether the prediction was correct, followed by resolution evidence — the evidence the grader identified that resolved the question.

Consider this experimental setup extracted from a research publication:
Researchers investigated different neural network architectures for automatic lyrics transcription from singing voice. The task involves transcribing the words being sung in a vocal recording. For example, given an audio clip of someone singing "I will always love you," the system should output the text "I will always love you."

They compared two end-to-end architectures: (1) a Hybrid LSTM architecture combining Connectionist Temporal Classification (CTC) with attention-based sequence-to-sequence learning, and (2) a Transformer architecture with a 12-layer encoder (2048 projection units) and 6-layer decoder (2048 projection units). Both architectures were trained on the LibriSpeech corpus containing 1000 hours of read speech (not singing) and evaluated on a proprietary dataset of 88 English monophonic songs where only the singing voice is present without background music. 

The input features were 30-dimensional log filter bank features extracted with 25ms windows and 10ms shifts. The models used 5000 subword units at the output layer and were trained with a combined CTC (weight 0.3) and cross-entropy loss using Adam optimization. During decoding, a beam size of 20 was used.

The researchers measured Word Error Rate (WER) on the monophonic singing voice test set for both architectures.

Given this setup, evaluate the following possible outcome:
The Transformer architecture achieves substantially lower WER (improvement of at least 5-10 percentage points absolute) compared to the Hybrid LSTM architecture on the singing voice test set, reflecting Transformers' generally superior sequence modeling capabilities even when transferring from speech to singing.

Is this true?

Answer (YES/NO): YES